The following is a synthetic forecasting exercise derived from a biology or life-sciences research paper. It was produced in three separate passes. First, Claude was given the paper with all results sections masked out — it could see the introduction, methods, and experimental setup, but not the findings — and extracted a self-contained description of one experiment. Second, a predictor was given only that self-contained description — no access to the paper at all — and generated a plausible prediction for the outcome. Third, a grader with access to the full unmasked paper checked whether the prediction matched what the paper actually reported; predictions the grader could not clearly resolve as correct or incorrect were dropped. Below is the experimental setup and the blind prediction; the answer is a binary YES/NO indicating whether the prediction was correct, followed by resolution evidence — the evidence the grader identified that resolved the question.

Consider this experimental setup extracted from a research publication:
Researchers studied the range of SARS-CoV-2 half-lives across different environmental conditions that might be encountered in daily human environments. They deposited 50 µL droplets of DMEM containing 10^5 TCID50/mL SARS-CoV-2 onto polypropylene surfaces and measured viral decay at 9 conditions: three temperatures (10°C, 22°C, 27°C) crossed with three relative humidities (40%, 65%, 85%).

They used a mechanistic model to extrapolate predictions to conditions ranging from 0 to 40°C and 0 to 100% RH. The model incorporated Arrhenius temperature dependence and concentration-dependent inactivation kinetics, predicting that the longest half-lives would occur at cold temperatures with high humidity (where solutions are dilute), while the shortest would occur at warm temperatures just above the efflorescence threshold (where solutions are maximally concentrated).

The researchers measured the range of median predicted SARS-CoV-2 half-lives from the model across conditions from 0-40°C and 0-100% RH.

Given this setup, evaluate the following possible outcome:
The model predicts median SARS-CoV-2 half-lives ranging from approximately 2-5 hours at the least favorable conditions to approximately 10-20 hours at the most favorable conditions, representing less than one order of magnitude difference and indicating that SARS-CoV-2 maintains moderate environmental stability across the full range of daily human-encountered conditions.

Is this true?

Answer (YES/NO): NO